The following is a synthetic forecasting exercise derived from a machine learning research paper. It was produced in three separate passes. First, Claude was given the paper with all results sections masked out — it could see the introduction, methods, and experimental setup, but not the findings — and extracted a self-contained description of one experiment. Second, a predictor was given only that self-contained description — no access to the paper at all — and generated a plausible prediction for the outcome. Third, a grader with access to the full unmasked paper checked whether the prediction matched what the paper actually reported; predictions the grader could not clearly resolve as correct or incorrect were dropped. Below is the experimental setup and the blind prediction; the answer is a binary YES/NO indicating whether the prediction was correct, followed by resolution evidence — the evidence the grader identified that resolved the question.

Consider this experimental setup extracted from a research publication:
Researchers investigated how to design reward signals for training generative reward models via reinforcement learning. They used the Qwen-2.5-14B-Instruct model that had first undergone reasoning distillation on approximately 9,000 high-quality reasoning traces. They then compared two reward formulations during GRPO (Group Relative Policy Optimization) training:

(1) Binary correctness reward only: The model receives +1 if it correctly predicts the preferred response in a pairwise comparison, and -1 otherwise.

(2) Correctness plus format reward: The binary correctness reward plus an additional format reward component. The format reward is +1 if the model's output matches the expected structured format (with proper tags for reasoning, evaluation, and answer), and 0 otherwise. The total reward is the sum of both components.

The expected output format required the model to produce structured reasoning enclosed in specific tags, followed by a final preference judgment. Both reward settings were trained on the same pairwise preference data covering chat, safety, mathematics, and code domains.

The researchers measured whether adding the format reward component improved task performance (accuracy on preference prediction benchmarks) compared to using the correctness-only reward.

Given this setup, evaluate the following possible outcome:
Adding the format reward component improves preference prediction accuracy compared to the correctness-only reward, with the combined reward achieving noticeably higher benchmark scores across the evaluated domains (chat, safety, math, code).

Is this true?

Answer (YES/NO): NO